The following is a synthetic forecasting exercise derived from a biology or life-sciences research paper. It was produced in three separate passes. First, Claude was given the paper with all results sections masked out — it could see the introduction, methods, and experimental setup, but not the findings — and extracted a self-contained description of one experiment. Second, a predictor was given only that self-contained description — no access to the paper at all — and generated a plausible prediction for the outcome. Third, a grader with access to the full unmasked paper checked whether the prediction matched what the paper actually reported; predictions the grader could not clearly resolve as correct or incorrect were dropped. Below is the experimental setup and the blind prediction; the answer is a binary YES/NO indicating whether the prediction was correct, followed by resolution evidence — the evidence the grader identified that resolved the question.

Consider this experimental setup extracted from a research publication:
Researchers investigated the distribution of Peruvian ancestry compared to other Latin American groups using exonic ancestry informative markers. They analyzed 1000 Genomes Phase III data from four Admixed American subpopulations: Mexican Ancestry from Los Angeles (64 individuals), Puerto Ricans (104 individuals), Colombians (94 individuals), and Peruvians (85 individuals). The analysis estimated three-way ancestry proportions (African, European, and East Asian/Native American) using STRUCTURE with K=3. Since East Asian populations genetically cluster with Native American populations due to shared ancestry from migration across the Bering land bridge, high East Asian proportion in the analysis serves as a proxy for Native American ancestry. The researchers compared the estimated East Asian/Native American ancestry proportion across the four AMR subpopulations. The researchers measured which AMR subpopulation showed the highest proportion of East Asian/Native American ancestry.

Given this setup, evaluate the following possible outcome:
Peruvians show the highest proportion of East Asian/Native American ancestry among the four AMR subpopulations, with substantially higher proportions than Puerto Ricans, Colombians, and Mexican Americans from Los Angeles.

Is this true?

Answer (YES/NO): YES